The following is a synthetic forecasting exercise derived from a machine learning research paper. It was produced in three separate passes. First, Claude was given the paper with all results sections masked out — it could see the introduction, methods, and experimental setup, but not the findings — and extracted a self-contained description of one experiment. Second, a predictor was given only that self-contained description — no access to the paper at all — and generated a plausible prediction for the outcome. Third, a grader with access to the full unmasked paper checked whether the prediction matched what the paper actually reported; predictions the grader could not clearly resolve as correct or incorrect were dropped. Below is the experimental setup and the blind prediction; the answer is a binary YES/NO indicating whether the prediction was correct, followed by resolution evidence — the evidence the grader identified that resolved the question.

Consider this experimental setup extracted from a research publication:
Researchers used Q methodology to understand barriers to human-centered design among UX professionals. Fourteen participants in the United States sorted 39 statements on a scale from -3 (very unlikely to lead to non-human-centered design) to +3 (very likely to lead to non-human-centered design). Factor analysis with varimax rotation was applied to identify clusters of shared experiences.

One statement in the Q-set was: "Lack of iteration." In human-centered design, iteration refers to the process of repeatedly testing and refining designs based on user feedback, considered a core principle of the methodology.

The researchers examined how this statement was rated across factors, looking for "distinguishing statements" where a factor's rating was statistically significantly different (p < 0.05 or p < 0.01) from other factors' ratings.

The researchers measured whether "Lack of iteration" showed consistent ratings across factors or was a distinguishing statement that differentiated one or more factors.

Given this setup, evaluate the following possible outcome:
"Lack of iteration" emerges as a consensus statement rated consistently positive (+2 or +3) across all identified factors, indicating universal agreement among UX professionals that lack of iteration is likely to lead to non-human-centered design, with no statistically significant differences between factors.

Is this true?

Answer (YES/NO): NO